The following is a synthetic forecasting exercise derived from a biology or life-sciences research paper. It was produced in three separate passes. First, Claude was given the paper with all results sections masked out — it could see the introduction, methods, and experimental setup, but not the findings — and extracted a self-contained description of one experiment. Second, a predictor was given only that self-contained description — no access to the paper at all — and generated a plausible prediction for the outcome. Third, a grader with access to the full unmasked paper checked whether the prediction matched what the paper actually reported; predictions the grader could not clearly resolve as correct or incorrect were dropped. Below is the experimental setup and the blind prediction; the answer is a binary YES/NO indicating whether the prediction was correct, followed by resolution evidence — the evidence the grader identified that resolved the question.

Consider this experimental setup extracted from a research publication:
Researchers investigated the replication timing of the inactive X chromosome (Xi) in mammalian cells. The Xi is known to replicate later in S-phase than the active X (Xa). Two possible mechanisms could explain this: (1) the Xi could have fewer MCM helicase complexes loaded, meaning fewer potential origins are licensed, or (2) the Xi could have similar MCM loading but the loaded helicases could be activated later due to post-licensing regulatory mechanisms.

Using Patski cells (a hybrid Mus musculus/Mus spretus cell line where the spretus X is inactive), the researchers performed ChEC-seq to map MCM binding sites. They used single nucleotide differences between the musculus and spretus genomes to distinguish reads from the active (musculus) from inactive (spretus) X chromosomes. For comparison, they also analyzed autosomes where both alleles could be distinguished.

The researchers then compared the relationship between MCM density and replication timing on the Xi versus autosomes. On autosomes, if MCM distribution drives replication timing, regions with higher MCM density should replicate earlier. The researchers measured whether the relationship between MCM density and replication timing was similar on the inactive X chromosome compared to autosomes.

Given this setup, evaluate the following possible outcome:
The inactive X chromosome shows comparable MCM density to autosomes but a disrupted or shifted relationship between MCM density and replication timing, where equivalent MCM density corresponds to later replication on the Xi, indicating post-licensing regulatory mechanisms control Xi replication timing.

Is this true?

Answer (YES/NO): YES